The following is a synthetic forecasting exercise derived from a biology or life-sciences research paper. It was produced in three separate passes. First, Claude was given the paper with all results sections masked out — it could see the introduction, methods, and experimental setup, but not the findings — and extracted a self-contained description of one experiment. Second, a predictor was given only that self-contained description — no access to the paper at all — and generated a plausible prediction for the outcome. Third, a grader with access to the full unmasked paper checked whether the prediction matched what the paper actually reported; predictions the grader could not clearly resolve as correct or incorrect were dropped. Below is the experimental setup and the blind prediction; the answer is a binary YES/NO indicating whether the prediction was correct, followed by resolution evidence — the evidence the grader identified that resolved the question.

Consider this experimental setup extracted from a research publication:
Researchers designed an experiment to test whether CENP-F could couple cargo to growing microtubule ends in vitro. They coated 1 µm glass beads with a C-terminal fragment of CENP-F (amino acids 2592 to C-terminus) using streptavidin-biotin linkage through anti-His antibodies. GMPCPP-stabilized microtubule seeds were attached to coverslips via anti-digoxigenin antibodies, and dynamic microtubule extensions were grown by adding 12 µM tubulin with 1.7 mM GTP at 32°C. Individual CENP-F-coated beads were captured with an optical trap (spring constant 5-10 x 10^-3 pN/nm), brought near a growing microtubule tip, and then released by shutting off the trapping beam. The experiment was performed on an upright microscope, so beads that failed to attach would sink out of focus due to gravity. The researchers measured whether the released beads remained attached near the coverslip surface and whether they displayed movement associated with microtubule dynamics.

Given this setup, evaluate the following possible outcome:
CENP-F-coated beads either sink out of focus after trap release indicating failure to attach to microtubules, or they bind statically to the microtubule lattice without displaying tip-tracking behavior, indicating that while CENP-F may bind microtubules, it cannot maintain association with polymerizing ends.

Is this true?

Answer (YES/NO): NO